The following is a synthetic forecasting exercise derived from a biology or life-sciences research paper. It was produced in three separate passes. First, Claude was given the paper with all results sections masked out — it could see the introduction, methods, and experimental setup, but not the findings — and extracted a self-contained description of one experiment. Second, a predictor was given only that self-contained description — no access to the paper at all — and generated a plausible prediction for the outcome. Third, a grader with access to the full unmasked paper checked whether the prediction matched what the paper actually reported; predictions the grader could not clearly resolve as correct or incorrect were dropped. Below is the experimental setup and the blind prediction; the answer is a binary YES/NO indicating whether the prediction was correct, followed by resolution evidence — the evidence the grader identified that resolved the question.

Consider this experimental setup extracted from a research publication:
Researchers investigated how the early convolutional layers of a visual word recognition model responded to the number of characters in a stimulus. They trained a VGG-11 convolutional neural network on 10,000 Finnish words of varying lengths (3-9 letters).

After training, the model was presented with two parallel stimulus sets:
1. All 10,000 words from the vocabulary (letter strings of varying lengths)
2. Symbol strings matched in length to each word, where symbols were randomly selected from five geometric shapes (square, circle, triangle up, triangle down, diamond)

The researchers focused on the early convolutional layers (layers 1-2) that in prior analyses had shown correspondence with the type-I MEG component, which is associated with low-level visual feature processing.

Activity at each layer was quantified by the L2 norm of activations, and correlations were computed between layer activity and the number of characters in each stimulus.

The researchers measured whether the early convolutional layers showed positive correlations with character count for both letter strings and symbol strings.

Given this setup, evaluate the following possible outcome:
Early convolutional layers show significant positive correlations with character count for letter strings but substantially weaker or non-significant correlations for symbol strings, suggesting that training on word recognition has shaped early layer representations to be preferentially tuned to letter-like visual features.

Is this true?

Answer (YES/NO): NO